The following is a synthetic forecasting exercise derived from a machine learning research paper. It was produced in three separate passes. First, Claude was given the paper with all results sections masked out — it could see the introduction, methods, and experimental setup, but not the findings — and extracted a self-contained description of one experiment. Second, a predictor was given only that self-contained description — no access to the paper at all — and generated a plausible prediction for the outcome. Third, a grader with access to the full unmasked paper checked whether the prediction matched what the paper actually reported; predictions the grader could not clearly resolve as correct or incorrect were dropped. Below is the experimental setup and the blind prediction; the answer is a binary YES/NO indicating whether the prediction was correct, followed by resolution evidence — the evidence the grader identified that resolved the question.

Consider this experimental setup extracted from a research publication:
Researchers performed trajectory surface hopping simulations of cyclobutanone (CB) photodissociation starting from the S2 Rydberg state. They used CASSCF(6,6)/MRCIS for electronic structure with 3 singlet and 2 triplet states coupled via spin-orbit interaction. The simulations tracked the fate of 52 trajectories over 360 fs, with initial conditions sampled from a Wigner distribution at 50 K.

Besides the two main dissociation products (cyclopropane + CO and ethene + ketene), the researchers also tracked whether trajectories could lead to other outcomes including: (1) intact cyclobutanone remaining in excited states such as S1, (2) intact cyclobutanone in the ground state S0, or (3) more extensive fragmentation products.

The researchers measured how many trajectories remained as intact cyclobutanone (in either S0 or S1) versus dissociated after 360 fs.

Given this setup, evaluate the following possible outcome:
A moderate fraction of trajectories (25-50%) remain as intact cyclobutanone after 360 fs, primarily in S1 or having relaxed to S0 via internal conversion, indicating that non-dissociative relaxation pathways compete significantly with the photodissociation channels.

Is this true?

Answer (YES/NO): NO